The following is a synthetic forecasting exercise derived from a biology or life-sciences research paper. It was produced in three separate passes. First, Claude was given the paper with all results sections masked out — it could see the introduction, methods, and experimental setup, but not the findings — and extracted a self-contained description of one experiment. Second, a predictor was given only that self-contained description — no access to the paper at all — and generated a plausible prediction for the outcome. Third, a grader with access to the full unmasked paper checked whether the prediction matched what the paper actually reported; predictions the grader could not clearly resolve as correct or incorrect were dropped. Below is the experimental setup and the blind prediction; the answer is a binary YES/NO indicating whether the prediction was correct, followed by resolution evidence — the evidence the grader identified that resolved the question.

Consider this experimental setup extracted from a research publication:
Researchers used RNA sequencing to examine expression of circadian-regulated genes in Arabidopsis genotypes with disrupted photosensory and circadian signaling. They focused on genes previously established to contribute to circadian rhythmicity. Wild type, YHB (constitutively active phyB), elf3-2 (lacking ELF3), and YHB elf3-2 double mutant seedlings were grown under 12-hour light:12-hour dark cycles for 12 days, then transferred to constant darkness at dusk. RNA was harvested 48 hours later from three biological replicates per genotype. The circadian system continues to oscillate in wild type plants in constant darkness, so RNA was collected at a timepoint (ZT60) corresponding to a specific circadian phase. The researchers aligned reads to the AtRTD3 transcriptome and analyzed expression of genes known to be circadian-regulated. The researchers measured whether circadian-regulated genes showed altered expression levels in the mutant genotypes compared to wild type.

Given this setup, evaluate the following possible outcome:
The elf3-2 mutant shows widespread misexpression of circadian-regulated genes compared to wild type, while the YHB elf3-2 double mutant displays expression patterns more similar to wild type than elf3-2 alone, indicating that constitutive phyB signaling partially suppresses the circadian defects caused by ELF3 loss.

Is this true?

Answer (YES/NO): NO